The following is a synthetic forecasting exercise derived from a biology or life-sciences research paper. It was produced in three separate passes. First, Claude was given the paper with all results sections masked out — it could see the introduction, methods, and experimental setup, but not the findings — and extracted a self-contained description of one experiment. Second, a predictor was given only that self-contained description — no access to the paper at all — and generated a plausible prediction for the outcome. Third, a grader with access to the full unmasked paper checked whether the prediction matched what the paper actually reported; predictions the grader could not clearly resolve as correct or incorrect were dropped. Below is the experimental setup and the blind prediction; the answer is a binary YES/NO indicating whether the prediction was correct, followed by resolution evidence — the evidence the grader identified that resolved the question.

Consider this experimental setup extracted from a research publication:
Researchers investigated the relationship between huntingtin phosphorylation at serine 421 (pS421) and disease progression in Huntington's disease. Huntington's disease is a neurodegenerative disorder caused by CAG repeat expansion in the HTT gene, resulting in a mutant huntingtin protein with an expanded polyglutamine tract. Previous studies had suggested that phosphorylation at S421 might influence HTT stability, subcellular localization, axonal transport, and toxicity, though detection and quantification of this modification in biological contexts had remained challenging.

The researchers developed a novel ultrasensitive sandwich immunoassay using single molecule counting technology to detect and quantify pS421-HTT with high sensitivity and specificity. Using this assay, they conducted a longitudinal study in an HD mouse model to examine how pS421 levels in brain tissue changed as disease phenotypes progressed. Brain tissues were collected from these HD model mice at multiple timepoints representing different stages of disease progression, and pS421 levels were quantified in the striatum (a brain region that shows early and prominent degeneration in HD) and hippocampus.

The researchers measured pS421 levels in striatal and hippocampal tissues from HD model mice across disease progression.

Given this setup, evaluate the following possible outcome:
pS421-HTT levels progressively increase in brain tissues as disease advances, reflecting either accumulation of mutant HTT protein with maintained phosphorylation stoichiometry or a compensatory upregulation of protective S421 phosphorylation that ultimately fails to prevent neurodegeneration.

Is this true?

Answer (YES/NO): NO